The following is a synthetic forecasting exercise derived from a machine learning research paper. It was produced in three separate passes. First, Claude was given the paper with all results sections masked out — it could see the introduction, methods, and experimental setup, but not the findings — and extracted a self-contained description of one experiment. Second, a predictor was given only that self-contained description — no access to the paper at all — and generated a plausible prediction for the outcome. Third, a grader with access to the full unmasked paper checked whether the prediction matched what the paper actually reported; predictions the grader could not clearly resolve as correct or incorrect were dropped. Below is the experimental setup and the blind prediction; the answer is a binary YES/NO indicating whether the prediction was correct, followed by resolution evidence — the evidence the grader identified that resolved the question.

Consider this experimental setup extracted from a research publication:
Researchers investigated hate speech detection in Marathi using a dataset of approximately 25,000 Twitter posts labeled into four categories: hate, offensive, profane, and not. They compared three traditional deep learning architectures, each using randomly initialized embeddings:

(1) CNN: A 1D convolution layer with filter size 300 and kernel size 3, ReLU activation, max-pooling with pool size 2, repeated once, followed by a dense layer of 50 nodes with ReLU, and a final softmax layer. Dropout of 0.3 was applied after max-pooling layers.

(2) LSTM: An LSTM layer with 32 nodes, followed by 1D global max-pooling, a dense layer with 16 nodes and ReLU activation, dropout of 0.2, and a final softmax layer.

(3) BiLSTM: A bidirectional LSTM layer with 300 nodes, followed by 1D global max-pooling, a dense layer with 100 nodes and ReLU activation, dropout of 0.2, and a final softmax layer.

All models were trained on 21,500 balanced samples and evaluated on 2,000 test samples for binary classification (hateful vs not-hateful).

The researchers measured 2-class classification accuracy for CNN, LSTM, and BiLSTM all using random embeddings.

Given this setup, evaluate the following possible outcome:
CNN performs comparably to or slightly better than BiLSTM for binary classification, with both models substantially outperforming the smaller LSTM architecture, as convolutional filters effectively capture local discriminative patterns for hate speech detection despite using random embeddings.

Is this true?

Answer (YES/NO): NO